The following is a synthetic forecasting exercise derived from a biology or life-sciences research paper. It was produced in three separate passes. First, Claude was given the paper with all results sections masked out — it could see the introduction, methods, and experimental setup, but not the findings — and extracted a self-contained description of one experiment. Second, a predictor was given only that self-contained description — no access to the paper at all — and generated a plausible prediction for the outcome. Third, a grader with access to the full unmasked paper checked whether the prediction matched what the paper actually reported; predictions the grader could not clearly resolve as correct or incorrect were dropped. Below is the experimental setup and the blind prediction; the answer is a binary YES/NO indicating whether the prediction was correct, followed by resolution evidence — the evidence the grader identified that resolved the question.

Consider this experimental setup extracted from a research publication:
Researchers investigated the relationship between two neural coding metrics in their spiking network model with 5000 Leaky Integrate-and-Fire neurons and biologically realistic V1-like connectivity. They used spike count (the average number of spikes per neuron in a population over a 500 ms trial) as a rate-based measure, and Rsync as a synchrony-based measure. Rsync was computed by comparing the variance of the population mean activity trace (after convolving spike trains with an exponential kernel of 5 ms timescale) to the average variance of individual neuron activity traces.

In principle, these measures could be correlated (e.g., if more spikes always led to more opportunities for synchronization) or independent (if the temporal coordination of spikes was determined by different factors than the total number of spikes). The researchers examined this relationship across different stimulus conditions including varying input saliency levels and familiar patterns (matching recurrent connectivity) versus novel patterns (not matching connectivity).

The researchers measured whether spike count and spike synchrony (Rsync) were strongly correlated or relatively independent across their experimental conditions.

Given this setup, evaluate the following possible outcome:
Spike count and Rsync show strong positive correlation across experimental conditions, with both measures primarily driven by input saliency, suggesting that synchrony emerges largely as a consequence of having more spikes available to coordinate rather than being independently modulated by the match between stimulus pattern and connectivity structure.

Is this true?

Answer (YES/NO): NO